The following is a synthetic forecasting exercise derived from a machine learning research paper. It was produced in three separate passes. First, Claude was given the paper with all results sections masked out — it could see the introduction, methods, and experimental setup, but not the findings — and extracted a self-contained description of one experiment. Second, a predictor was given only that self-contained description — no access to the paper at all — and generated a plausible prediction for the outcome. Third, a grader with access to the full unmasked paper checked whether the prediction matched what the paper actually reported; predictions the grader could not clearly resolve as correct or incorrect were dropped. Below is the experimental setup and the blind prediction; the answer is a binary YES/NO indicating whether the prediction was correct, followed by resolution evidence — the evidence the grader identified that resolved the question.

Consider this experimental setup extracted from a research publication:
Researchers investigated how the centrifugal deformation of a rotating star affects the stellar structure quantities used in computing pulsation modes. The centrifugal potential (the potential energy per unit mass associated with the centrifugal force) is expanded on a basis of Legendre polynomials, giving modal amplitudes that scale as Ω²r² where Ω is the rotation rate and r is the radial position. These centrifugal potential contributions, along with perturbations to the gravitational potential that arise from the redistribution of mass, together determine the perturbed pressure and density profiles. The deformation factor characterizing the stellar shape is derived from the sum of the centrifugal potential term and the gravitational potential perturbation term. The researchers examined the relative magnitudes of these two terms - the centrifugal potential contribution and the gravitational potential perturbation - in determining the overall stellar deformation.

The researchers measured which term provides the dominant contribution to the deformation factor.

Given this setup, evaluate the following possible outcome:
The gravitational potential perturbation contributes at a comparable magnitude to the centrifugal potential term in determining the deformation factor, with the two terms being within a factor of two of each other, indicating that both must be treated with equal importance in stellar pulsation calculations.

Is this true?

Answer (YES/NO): NO